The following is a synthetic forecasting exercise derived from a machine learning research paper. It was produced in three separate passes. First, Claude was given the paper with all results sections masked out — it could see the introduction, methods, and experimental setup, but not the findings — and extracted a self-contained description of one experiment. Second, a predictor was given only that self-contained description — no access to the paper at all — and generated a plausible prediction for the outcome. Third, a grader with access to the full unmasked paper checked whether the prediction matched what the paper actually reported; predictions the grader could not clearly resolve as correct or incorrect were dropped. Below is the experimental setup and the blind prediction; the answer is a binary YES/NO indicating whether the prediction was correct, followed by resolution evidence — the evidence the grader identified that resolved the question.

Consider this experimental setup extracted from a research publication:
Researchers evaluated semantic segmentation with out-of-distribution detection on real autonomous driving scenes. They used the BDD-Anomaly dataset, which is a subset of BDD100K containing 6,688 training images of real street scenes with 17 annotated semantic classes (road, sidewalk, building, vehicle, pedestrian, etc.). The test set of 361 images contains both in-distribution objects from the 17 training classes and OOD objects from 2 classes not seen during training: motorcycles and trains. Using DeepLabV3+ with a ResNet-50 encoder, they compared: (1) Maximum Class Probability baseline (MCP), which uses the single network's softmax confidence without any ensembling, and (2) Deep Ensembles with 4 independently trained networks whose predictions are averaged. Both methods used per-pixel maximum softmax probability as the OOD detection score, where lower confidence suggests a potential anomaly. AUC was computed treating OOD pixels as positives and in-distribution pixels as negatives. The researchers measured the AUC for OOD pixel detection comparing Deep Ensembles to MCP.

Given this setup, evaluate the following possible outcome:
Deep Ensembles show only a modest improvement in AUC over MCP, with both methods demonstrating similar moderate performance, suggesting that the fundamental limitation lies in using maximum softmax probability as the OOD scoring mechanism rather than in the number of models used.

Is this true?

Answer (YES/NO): NO